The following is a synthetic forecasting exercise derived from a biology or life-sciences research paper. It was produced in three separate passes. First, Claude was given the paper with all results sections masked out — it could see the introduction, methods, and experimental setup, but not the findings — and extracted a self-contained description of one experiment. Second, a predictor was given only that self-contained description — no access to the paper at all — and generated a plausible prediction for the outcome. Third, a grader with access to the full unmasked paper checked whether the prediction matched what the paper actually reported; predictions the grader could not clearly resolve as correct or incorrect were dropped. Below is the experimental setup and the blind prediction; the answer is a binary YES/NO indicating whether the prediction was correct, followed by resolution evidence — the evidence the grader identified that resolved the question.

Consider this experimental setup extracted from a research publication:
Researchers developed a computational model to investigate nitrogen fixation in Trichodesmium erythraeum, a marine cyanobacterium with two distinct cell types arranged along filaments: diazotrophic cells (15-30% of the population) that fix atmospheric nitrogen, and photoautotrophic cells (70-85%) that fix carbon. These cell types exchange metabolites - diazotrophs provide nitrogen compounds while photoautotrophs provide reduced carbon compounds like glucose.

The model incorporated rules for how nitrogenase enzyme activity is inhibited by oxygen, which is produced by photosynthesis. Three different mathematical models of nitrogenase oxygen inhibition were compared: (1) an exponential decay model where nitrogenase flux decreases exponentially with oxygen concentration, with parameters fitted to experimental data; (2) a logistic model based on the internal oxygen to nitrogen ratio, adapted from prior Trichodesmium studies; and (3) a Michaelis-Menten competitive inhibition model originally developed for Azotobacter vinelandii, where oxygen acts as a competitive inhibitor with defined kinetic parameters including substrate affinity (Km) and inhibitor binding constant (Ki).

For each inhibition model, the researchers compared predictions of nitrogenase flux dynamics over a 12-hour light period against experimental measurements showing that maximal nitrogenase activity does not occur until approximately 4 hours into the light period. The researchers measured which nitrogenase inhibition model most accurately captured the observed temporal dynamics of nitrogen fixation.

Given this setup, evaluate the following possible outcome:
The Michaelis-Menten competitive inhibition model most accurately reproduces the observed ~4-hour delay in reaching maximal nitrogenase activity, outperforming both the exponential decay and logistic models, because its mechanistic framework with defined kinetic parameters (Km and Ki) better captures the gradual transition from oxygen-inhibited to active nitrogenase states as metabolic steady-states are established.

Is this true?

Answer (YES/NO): YES